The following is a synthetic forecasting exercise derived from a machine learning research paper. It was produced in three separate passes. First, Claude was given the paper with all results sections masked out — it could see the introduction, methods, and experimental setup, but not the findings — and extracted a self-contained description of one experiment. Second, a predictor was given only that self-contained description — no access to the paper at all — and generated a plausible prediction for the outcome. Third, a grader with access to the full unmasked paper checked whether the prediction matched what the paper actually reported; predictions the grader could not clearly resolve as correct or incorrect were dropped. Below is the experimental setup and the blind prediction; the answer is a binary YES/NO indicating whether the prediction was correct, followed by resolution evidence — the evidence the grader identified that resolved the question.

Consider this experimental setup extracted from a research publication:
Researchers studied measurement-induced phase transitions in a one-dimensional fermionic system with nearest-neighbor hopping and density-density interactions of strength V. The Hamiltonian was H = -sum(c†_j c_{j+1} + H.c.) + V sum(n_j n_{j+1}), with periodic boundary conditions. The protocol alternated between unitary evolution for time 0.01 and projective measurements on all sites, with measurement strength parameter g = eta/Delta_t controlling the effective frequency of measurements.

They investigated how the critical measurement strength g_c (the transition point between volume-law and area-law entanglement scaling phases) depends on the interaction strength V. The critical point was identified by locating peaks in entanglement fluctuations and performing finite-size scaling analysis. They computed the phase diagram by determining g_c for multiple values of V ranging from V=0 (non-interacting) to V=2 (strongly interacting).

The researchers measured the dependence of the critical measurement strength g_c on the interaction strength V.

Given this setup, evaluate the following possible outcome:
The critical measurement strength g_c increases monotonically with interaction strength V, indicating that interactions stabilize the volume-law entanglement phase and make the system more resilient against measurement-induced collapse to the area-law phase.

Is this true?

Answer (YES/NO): NO